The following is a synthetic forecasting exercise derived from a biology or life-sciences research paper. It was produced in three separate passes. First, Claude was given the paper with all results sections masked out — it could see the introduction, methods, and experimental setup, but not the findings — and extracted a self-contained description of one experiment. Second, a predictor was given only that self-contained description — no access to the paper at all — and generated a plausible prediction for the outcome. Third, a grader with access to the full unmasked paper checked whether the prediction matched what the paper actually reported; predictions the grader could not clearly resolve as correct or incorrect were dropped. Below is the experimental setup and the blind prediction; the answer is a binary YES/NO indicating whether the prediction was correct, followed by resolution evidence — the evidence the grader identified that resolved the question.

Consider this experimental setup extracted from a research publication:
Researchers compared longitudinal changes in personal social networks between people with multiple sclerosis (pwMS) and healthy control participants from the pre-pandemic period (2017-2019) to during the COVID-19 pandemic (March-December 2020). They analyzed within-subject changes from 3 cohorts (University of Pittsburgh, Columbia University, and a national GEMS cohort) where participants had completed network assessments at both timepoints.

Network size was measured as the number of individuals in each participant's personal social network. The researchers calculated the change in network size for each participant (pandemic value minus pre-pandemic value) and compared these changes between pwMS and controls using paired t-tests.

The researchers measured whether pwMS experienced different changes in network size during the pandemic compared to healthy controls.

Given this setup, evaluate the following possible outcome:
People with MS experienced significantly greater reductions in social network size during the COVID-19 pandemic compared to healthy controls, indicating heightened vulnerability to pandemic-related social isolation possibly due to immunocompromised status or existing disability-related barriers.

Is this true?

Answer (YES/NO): NO